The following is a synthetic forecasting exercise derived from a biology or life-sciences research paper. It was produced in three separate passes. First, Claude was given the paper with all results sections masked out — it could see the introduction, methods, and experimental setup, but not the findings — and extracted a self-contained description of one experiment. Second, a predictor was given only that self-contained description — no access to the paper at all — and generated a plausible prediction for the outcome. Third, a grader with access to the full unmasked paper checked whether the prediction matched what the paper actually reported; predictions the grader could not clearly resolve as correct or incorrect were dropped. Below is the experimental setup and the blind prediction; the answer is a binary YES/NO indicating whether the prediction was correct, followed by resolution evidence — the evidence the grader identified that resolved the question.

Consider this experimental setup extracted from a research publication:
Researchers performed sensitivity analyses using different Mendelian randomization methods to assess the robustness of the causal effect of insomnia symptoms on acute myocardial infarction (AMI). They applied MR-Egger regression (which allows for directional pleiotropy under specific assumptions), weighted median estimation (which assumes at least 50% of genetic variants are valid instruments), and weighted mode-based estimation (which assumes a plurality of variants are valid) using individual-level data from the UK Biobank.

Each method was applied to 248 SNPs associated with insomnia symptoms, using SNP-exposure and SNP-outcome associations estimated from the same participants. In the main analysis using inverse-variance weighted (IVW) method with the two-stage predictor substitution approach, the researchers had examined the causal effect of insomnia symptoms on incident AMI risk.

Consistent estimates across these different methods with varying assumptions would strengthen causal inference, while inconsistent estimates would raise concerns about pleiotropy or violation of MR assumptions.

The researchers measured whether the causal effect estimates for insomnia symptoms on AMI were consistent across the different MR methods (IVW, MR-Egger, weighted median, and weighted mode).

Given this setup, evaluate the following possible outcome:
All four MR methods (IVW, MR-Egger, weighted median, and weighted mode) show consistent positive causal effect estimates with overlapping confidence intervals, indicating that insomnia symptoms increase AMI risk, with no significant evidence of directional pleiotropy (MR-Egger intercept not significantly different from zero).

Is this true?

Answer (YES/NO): NO